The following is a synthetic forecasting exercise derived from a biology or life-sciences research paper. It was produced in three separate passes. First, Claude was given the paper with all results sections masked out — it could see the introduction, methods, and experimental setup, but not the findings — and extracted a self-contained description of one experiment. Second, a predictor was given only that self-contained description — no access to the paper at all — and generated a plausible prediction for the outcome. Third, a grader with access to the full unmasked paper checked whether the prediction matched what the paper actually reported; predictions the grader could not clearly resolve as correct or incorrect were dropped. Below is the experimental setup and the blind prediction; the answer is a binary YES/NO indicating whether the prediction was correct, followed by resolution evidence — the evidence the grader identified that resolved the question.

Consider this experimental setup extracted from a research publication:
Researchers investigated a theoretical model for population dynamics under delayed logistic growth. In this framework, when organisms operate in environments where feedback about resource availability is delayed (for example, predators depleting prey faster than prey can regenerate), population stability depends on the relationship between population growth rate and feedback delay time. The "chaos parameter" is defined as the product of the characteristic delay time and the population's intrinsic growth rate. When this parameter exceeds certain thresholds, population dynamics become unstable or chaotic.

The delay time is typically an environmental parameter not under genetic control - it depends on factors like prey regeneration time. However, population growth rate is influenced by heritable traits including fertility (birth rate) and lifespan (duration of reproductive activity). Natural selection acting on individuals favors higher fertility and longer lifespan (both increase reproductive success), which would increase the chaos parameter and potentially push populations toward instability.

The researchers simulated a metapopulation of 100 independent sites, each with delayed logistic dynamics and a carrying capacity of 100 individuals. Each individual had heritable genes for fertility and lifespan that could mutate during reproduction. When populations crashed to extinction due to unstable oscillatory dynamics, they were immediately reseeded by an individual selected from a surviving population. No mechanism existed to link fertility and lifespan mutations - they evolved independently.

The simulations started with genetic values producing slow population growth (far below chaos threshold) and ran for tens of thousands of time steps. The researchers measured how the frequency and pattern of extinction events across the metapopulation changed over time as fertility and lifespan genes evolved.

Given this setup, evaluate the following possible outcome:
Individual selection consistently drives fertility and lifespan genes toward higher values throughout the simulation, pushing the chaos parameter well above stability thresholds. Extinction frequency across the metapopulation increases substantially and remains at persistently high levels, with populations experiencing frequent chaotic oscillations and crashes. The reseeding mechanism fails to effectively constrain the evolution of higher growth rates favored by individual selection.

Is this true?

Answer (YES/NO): NO